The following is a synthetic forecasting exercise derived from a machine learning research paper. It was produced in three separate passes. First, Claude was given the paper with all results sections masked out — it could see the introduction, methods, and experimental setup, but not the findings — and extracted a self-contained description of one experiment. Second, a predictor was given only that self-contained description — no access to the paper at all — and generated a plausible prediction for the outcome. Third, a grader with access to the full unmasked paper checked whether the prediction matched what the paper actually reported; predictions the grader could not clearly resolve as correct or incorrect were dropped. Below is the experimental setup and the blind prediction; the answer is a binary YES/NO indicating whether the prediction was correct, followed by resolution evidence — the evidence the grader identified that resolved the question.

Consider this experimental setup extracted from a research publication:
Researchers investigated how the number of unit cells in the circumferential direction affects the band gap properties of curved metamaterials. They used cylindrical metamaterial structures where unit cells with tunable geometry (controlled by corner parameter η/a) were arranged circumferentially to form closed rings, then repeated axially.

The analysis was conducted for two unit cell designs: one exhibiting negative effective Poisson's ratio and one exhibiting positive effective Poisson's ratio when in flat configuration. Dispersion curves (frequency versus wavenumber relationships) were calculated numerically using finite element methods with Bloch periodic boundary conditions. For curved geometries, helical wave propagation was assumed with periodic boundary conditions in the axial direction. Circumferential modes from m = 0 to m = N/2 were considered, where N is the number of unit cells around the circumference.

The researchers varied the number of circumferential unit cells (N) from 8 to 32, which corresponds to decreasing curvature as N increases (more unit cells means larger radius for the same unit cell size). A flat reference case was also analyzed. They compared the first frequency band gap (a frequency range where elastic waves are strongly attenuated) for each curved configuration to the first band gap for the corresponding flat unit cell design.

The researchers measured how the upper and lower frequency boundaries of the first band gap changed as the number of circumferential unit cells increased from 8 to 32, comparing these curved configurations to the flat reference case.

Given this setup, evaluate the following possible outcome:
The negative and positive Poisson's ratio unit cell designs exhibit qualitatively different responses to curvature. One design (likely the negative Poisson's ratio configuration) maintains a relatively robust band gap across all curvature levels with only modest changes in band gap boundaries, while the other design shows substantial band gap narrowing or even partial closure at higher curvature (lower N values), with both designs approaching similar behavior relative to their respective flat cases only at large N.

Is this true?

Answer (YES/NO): YES